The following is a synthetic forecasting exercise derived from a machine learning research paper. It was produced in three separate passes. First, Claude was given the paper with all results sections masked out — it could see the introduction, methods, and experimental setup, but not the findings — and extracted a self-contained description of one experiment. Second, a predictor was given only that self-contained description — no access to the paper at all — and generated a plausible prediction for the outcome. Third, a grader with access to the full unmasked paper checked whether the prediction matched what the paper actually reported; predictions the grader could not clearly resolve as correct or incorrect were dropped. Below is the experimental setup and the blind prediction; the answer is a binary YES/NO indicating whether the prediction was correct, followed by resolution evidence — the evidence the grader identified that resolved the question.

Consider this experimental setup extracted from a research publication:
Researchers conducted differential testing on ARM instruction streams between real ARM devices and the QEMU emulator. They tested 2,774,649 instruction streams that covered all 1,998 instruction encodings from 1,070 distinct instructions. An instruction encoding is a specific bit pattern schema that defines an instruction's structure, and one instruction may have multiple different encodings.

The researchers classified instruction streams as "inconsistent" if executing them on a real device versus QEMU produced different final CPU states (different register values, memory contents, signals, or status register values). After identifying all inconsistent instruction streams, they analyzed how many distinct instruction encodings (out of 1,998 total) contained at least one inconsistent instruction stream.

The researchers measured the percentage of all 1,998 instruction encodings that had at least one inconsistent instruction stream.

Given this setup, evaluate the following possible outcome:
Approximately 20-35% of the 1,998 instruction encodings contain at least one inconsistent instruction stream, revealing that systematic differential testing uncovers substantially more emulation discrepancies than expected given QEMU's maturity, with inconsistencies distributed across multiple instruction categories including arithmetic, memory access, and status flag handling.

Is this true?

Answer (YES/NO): YES